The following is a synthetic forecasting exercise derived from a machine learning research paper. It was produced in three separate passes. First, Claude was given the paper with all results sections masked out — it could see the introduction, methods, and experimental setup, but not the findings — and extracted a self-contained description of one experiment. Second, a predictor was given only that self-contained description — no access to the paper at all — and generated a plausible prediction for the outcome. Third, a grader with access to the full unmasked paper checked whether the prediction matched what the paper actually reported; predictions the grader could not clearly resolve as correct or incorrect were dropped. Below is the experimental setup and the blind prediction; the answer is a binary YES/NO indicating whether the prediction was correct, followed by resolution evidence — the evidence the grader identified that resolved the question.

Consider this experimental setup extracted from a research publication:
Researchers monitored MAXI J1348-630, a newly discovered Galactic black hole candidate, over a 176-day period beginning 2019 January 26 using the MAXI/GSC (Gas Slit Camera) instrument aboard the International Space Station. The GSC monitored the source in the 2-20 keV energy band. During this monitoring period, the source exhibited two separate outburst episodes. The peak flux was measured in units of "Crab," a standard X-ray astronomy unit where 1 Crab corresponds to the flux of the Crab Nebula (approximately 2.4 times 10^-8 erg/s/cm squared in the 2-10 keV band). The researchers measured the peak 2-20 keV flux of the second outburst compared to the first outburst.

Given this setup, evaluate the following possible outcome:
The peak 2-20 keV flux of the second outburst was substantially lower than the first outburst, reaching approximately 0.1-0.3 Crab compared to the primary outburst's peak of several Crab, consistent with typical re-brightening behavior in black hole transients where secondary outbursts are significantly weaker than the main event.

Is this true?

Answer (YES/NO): NO